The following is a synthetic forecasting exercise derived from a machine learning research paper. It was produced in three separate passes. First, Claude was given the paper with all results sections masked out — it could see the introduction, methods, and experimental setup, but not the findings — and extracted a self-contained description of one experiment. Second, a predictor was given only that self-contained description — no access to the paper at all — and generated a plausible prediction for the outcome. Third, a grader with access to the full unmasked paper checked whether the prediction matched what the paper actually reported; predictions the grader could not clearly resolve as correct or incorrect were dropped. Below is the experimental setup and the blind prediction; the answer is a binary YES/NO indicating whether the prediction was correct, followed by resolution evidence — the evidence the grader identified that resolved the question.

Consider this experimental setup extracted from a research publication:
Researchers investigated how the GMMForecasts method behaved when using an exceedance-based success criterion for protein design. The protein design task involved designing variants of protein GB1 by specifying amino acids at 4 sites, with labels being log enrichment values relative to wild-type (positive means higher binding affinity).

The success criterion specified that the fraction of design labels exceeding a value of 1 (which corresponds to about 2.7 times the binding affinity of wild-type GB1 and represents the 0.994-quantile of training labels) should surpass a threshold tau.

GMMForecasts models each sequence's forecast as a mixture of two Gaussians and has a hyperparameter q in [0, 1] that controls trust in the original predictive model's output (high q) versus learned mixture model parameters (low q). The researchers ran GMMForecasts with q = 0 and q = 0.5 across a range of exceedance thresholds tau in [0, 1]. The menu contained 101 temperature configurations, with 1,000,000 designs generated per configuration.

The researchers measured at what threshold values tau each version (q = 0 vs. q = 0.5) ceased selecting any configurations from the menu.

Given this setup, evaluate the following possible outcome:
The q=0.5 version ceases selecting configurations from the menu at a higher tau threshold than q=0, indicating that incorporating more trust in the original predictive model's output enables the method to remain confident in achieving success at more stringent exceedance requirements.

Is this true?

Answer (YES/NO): YES